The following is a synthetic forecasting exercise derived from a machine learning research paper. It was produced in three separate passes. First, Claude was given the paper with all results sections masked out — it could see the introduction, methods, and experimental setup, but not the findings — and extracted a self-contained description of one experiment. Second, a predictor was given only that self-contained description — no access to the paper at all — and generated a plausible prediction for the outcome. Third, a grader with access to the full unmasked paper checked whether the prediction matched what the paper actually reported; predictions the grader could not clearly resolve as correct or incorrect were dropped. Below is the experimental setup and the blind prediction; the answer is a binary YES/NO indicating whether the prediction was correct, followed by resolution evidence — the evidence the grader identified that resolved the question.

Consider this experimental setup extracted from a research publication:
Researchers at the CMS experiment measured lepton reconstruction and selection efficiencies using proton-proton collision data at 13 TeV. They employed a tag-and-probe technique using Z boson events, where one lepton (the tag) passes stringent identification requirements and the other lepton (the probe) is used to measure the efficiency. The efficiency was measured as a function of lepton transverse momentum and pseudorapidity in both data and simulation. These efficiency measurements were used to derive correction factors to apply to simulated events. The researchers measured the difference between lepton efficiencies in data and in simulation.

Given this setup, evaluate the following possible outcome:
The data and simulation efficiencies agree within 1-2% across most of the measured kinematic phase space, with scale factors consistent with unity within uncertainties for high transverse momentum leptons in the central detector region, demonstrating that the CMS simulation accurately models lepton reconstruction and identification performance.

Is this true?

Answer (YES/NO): NO